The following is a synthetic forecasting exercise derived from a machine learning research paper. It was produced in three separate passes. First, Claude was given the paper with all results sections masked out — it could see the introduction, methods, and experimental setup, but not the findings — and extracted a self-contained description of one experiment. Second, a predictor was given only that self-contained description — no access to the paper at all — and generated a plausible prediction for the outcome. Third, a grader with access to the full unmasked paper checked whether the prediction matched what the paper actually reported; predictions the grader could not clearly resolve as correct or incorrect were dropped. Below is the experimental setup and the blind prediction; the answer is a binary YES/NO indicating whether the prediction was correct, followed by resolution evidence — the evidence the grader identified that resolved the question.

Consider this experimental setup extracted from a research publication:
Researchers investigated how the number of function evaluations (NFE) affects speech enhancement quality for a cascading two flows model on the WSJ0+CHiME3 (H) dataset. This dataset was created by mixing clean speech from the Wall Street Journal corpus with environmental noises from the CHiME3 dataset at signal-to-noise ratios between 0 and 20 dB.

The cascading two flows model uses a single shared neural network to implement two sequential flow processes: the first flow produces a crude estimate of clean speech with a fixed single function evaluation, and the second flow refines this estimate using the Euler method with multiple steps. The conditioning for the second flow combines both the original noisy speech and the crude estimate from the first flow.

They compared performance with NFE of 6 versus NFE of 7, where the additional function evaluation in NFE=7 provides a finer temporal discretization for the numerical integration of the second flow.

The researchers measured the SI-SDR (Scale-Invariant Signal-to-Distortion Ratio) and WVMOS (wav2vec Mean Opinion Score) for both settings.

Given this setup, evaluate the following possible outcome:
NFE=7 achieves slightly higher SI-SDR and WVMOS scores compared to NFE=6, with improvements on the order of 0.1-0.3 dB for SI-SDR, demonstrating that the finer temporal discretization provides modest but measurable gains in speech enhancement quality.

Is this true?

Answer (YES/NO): NO